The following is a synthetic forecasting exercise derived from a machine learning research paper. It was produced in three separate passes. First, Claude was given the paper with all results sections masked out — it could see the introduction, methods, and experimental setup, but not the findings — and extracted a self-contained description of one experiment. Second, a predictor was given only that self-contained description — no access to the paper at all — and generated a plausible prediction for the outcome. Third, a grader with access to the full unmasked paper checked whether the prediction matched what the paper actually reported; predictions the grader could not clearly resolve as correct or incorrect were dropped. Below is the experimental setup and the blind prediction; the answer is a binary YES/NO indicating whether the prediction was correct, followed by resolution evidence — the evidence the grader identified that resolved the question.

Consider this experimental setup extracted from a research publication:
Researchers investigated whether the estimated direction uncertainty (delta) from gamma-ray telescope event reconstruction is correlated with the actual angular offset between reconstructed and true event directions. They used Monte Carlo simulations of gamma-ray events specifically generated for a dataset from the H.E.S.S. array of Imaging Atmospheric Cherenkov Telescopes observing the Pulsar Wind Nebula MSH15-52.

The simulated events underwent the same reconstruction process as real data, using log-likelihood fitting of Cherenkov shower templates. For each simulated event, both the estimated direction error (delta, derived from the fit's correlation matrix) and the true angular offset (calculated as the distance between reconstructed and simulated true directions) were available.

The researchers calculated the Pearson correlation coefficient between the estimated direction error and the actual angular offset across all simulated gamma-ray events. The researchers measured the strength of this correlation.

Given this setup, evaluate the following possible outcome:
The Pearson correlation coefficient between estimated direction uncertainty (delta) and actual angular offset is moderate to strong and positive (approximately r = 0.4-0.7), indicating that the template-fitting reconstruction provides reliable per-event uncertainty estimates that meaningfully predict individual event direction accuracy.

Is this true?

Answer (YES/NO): YES